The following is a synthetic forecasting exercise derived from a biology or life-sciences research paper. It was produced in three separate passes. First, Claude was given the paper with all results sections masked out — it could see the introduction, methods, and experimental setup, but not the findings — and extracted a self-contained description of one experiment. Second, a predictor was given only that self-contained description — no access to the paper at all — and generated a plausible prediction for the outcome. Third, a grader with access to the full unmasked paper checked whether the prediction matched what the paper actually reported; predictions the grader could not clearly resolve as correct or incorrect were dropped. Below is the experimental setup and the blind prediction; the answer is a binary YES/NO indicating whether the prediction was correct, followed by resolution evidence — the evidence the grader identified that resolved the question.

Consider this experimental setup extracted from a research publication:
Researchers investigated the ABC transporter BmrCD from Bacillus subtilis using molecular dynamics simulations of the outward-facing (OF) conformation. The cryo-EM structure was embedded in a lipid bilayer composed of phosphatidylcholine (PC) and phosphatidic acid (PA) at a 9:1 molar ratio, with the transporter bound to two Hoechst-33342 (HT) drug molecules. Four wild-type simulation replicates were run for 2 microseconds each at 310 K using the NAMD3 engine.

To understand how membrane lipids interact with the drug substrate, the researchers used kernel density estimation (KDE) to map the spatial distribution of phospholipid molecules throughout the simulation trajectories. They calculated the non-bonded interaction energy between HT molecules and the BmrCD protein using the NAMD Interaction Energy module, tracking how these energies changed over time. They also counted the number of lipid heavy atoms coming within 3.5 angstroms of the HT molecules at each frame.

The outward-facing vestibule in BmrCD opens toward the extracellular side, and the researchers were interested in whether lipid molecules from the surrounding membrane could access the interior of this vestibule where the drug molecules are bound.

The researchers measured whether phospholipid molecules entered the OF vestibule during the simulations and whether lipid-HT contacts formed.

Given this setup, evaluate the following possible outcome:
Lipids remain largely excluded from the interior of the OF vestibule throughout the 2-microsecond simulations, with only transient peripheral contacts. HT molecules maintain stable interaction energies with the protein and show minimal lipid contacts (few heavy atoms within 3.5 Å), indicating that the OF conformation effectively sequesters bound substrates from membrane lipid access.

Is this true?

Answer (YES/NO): NO